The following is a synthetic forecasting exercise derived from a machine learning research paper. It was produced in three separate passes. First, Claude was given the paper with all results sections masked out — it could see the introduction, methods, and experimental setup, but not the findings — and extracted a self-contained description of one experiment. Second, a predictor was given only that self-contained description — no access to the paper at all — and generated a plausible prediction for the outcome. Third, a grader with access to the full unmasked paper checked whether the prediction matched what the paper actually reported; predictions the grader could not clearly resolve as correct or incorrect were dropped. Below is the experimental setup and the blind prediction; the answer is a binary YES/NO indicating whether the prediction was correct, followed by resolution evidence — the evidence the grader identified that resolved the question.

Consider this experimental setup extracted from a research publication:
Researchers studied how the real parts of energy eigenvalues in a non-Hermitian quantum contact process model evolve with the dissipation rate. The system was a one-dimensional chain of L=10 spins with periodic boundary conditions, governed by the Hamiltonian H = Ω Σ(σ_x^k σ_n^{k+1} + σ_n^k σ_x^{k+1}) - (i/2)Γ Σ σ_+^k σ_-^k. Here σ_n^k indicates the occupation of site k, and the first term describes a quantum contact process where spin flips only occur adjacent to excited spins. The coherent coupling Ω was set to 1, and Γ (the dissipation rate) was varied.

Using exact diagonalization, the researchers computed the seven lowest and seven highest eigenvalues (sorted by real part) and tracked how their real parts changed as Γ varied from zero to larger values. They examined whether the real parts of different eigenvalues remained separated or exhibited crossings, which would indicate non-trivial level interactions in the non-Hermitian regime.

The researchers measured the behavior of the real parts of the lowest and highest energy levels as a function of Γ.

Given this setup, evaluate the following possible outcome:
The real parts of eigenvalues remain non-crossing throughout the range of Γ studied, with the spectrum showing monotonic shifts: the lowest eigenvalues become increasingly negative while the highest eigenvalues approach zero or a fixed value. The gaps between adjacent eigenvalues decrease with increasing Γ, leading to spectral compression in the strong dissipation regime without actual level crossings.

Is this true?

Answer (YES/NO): NO